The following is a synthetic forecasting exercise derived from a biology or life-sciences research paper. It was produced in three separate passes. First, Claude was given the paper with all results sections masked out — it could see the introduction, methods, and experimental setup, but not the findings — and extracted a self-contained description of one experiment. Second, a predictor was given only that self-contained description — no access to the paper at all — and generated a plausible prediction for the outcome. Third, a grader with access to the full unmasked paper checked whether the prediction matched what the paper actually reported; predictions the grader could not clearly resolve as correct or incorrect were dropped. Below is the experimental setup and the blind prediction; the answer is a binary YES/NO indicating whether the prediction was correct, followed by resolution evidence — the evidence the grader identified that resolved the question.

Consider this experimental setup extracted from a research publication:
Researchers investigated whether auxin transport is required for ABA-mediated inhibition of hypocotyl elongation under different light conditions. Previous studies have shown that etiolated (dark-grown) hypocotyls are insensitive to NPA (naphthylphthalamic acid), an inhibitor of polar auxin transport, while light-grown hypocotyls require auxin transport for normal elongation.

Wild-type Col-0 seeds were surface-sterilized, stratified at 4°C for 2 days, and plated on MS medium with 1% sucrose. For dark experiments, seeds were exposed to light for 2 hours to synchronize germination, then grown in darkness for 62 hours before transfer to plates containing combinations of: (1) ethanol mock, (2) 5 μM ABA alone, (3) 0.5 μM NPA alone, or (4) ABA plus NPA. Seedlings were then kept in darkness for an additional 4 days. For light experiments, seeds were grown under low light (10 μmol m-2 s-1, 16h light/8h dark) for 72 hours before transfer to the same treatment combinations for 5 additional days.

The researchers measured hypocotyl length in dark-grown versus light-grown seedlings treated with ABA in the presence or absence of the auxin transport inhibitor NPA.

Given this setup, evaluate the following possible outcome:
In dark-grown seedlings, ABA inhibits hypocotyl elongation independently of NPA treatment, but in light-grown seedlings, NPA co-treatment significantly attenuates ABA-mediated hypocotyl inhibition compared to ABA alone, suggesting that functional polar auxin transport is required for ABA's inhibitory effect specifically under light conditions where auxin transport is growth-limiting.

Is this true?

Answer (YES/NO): NO